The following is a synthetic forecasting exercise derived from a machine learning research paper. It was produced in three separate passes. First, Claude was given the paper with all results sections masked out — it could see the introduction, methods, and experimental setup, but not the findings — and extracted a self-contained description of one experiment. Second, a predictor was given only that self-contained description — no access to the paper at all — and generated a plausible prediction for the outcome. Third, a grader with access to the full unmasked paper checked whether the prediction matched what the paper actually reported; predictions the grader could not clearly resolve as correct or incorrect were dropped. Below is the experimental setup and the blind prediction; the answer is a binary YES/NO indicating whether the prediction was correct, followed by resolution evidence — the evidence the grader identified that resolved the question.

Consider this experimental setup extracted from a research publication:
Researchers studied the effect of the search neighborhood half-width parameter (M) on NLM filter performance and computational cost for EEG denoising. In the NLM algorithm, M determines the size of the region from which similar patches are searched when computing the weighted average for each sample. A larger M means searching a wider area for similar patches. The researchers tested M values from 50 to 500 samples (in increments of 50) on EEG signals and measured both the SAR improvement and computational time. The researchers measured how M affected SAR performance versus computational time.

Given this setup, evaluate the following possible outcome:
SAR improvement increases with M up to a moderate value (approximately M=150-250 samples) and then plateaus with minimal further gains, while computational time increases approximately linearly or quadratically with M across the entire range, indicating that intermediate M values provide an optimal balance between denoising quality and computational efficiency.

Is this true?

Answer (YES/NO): NO